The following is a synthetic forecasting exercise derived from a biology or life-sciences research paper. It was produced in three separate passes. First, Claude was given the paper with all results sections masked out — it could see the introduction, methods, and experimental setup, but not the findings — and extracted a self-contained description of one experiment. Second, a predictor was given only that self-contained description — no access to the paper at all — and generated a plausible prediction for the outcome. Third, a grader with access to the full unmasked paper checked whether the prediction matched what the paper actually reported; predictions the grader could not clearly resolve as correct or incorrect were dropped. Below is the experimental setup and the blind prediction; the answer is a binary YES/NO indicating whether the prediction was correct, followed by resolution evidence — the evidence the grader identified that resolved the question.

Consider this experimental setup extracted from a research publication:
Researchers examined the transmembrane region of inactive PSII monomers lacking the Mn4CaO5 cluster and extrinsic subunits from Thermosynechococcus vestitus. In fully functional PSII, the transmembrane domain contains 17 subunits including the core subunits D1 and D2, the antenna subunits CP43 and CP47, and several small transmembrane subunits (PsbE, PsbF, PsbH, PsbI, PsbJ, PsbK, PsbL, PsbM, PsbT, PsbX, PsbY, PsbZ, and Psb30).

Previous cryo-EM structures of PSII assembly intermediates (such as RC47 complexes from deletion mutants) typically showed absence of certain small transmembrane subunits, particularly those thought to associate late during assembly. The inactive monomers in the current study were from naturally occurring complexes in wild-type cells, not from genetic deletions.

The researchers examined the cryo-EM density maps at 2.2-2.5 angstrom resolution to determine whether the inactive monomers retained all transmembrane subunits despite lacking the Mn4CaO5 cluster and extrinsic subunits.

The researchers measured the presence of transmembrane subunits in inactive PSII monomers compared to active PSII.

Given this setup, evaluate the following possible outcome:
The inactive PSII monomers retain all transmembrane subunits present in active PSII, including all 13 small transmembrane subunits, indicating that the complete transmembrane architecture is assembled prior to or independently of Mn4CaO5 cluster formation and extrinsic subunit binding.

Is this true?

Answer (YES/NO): YES